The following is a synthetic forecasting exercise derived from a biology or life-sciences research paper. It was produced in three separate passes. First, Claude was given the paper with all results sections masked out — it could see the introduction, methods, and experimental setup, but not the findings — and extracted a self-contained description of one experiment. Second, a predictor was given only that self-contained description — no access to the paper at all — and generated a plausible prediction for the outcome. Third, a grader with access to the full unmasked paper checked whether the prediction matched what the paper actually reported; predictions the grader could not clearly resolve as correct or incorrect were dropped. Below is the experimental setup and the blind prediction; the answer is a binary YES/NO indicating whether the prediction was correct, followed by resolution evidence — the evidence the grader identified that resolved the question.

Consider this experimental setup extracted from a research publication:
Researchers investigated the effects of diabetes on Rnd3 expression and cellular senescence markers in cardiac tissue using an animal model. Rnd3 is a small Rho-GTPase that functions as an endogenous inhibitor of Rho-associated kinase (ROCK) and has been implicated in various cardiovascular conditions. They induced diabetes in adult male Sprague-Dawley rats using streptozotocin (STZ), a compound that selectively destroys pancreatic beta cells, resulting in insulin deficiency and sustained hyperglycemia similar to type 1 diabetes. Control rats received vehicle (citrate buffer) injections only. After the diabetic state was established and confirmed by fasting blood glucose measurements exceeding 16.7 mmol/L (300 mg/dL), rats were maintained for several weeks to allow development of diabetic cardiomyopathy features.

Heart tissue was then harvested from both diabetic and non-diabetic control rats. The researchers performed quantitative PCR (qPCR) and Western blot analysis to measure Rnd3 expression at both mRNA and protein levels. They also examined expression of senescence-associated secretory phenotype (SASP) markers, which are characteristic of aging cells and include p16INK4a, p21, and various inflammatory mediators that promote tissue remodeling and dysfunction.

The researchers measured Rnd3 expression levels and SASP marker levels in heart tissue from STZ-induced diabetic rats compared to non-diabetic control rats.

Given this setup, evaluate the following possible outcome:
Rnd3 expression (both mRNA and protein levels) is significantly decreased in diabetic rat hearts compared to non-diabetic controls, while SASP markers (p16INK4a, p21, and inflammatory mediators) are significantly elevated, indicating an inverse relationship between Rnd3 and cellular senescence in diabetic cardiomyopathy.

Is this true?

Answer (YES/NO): YES